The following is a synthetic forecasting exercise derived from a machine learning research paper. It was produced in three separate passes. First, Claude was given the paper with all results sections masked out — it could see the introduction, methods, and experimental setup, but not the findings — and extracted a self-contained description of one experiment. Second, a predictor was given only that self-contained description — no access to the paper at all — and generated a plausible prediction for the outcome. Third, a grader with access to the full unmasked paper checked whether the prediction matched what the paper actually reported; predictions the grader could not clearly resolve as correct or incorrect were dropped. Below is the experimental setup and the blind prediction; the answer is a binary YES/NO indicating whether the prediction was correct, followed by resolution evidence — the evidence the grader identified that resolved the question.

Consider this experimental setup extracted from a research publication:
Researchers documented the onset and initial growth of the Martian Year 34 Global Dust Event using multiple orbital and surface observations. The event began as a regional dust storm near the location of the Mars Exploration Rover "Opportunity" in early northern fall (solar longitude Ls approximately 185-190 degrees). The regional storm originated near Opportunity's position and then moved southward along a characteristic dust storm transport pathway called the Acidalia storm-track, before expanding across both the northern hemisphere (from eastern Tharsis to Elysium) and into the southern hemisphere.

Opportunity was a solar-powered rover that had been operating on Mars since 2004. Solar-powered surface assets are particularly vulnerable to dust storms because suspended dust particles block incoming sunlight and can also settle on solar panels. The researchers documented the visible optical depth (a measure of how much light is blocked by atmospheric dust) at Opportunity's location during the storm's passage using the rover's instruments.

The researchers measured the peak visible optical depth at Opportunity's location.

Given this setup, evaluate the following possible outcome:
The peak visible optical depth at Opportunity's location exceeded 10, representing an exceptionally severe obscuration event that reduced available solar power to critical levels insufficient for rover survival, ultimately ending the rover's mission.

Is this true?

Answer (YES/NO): YES